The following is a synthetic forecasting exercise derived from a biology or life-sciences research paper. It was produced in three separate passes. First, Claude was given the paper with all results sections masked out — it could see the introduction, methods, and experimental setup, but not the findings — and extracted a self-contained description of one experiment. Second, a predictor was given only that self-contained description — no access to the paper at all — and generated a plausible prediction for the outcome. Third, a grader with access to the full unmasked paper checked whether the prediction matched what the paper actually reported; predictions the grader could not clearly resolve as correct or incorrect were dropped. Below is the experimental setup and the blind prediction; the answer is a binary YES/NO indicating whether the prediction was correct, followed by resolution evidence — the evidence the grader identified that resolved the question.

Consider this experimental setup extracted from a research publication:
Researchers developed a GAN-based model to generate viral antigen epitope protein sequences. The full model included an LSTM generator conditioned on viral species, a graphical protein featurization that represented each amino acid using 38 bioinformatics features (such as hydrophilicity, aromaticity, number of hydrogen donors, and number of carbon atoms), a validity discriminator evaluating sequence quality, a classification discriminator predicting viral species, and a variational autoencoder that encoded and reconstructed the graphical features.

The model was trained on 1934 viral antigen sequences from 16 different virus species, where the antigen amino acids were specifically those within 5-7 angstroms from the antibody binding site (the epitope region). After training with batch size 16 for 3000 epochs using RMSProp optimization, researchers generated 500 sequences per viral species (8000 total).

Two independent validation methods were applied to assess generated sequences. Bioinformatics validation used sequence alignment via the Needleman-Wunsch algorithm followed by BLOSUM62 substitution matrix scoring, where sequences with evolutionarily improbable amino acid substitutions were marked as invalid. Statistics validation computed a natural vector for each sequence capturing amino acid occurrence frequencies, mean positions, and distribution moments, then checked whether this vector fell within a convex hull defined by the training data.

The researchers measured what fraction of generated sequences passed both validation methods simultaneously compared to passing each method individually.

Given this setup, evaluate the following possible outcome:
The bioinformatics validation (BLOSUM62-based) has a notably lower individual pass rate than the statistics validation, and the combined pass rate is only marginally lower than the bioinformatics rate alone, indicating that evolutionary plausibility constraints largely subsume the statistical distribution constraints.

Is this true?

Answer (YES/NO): NO